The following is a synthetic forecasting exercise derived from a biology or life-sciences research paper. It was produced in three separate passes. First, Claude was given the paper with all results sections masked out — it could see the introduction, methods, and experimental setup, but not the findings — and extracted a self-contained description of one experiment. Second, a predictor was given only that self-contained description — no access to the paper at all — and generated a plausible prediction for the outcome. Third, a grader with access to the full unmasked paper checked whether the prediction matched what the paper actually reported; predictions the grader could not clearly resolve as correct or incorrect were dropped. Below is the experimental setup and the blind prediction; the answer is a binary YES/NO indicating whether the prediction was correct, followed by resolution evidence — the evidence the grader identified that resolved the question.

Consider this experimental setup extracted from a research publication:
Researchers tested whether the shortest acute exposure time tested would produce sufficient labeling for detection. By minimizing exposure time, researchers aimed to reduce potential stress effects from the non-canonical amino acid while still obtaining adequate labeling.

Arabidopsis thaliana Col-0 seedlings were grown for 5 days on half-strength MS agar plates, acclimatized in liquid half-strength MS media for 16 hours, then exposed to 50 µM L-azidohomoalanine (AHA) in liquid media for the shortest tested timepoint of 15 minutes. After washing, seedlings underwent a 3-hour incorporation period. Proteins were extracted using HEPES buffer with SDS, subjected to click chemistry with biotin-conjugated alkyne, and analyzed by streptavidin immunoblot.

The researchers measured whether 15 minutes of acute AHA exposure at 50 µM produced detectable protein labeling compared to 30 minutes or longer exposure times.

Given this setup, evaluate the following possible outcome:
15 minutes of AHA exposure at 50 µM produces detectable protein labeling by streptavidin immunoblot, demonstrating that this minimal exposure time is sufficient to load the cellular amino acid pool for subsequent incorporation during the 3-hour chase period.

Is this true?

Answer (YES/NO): YES